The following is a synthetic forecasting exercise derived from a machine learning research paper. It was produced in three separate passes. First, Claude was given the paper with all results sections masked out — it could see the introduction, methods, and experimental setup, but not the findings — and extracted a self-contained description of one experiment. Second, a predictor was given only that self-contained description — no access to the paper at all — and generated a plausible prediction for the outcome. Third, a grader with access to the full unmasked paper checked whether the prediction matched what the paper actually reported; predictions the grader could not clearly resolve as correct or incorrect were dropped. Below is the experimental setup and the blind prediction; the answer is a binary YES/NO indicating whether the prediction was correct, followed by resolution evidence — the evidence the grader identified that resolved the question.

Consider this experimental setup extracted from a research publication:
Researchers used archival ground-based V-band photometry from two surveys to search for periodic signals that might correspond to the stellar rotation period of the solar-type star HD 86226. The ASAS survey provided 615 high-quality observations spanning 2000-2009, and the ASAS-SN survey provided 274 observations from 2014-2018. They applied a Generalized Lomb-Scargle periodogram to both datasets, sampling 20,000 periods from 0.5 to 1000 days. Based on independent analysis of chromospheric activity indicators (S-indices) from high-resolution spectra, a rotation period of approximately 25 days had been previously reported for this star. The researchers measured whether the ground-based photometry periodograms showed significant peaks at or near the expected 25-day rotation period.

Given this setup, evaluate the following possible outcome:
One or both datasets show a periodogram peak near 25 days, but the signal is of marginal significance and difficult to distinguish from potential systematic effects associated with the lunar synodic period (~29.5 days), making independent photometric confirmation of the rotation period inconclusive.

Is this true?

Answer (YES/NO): NO